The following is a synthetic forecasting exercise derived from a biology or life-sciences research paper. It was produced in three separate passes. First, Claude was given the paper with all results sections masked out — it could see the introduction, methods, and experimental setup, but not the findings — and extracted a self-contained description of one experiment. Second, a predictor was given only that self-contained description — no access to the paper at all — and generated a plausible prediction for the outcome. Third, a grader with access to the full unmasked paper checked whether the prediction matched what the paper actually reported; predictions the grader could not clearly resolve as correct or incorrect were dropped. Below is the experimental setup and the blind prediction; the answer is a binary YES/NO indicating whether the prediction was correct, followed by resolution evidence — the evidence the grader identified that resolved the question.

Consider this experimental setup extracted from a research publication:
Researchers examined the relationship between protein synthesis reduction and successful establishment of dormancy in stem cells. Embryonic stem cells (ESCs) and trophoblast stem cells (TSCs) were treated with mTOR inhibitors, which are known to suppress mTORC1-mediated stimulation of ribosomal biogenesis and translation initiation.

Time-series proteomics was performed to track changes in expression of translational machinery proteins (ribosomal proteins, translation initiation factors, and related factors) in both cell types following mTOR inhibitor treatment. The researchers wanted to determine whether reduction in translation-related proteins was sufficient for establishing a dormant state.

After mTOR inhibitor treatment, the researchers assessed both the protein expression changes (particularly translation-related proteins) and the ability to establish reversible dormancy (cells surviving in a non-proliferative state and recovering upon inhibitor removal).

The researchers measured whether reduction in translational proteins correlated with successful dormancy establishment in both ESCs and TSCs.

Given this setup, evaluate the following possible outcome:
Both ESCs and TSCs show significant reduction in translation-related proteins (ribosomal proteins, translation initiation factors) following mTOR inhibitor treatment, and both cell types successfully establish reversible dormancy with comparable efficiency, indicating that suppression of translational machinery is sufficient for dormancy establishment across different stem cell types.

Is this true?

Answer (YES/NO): NO